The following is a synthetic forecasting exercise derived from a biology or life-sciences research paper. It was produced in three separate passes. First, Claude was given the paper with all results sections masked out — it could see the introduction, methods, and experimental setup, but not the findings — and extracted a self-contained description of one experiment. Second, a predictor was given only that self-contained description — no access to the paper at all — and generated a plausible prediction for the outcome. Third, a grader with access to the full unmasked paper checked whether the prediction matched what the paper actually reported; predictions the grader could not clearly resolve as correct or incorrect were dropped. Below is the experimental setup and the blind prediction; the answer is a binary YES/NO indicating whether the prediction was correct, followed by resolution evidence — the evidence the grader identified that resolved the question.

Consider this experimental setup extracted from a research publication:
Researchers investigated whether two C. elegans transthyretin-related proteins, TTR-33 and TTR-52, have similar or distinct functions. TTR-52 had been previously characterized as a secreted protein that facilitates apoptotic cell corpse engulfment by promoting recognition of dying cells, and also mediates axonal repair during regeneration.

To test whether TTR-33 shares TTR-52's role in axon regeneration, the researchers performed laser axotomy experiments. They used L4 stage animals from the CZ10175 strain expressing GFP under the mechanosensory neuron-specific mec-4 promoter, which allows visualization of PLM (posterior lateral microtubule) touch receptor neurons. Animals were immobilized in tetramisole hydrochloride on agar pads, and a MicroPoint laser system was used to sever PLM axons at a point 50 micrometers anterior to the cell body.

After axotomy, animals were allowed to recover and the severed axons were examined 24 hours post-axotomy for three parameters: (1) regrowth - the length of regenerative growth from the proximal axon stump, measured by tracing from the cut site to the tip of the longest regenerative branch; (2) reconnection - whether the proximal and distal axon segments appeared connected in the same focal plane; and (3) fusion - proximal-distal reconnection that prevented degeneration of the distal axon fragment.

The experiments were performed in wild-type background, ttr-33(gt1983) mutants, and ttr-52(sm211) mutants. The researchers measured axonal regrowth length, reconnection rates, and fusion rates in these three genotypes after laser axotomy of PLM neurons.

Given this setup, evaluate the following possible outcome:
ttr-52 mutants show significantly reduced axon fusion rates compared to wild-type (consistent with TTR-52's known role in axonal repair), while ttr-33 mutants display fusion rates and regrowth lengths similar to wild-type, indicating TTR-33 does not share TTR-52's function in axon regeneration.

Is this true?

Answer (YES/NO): YES